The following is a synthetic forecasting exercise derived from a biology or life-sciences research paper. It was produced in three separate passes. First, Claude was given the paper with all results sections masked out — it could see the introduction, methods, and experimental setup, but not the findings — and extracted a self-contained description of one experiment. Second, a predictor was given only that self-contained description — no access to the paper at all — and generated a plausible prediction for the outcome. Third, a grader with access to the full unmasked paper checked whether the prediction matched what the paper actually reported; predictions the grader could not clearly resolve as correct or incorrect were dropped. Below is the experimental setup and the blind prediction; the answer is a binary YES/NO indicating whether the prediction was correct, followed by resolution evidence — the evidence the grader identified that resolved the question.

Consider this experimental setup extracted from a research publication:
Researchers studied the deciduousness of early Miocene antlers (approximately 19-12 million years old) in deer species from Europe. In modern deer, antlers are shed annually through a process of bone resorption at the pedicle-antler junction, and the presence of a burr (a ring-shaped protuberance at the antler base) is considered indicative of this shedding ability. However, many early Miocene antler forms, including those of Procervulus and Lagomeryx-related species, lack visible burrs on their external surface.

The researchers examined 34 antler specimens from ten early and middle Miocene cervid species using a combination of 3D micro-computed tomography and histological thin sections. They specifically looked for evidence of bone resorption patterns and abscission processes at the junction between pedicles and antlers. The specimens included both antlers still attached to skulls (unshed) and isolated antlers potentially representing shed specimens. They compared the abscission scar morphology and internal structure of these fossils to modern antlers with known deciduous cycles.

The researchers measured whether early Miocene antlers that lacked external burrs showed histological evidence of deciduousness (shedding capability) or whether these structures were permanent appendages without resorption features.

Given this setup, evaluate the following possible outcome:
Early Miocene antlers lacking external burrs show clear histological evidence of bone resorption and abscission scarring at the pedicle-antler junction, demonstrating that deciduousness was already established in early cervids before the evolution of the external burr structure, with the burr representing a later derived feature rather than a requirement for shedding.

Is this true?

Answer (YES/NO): YES